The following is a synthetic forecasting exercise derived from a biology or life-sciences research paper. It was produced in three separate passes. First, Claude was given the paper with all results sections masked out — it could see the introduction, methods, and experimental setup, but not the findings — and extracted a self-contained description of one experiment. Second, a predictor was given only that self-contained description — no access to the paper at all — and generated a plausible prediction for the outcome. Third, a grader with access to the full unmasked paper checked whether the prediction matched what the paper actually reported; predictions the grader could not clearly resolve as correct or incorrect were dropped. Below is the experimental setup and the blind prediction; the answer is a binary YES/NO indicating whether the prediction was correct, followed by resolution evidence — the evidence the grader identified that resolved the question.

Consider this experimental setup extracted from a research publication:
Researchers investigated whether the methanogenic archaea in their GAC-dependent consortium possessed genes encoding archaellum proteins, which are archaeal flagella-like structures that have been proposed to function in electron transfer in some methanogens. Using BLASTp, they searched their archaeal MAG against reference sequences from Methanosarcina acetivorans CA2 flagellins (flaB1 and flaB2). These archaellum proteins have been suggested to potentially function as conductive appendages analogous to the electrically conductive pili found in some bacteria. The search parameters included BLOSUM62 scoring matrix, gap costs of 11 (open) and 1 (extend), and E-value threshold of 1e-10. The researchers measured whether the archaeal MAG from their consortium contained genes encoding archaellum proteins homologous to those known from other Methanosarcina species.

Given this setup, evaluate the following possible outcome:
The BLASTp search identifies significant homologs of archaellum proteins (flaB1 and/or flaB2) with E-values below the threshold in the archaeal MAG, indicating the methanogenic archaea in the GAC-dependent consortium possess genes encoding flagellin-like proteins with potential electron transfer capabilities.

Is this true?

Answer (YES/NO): YES